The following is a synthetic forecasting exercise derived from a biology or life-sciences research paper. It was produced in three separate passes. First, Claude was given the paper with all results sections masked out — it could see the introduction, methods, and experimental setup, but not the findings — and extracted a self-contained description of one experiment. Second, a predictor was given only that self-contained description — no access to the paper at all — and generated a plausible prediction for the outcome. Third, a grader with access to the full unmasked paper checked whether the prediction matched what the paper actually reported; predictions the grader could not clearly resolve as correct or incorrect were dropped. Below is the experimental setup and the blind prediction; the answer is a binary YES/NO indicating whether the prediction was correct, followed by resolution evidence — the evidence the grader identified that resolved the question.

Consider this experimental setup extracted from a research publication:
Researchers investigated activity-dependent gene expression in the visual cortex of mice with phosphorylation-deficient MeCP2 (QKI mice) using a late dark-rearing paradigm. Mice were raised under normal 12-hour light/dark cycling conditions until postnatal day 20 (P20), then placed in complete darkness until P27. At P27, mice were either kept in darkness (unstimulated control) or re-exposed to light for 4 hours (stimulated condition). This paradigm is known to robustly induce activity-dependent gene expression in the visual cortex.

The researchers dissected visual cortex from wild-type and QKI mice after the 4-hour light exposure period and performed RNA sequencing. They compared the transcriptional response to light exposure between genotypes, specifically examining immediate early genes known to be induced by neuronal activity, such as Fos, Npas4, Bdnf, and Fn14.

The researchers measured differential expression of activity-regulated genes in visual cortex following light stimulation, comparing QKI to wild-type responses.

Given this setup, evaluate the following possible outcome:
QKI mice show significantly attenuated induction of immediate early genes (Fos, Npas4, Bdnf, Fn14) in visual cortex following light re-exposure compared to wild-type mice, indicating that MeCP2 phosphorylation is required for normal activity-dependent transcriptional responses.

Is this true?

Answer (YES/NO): NO